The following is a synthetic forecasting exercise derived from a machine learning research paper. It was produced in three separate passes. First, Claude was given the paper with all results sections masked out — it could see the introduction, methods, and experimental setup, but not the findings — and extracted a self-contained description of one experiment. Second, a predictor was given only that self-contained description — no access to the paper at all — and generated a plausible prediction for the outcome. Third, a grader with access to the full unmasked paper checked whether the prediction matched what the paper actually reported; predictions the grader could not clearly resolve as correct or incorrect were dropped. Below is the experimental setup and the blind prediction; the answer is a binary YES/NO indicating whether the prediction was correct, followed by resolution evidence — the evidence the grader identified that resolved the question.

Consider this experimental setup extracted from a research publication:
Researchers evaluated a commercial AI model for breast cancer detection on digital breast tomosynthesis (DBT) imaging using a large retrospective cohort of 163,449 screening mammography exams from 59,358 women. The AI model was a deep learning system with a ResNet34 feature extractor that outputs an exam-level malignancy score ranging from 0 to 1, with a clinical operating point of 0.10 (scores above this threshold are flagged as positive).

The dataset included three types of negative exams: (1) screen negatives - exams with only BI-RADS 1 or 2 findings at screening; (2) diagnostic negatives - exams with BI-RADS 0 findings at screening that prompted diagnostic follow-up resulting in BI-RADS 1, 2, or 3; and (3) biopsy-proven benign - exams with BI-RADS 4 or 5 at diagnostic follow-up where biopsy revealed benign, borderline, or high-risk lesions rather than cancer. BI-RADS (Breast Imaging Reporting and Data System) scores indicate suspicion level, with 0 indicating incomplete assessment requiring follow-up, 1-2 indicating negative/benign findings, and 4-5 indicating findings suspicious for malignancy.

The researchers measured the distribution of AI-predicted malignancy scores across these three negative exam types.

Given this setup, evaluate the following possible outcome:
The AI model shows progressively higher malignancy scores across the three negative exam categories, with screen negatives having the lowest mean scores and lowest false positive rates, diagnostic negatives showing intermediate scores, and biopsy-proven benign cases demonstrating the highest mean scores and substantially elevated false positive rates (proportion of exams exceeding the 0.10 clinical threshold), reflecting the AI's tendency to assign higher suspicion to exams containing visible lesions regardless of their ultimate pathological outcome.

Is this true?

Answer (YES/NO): YES